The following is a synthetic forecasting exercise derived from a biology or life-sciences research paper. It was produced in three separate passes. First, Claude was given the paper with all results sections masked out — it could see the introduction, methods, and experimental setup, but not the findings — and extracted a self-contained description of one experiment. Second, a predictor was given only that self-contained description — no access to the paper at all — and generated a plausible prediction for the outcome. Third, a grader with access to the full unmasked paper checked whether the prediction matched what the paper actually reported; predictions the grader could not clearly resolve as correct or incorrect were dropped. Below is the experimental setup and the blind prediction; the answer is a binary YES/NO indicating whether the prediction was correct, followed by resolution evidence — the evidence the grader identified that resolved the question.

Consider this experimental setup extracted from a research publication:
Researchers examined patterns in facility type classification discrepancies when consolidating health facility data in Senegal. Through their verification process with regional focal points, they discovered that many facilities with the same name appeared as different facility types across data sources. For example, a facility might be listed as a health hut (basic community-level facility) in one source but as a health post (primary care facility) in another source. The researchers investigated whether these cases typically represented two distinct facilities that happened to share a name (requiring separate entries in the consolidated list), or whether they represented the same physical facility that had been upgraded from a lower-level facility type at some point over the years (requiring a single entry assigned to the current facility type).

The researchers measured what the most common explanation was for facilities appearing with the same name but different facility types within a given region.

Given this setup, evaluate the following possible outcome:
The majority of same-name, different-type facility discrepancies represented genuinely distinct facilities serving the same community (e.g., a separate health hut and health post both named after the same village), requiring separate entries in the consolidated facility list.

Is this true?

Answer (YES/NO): NO